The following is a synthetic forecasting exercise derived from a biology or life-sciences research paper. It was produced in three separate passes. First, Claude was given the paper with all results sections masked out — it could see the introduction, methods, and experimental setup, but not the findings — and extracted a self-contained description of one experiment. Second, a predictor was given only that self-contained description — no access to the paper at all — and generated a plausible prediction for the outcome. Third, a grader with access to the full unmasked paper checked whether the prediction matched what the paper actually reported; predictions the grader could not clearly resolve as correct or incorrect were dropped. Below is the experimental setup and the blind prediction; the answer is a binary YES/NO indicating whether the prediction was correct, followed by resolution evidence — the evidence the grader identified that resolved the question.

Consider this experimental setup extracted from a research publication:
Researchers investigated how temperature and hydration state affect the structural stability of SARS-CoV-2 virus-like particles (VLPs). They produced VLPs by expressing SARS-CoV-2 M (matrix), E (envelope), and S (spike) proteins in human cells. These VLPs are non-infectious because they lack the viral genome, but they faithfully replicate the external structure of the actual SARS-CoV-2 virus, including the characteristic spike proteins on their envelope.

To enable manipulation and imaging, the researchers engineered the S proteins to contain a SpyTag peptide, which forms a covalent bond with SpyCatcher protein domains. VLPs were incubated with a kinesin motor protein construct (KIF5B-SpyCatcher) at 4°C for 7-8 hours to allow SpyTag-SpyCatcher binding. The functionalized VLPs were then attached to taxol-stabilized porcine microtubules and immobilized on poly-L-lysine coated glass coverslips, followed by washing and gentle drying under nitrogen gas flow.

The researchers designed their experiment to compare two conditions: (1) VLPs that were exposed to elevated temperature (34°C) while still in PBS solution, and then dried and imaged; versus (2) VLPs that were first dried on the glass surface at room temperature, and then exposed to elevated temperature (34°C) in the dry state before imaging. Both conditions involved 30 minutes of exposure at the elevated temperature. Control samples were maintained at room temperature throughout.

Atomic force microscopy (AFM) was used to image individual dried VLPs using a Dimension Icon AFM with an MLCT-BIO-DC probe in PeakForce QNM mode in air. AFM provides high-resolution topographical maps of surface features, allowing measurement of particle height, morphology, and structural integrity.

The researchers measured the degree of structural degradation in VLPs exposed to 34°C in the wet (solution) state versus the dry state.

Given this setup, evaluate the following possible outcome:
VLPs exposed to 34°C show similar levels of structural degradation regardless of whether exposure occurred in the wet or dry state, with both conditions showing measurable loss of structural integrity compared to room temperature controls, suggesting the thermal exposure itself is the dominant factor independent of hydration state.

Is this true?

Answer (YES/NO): NO